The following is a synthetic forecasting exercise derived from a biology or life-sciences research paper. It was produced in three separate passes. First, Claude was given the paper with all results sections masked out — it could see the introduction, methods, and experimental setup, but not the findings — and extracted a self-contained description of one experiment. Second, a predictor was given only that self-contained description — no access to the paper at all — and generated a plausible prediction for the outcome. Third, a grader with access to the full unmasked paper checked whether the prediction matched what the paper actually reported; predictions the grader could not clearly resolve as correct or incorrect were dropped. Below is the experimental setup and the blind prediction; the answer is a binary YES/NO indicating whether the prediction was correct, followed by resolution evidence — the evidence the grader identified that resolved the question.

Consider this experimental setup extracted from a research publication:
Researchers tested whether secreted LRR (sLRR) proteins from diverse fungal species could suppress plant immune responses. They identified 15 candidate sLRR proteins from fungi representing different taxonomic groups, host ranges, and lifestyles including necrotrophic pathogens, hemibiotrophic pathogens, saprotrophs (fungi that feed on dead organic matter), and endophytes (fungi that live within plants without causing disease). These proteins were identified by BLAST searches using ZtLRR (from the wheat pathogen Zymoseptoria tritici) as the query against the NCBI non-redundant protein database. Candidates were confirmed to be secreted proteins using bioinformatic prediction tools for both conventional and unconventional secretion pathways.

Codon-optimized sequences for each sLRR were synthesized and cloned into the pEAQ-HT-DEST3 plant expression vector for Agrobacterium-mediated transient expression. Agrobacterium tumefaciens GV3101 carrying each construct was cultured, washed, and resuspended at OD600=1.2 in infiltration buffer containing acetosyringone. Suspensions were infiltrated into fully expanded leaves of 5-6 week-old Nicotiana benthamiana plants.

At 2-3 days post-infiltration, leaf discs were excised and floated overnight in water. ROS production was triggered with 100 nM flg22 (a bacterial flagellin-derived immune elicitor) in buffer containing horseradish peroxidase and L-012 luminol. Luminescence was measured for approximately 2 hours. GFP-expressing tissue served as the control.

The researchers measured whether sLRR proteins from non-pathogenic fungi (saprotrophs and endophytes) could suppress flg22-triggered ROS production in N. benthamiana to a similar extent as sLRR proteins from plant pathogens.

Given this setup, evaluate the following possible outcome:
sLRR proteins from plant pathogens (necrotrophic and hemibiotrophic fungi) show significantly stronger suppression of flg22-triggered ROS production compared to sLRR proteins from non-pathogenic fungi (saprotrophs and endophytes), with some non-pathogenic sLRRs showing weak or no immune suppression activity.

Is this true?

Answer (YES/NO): NO